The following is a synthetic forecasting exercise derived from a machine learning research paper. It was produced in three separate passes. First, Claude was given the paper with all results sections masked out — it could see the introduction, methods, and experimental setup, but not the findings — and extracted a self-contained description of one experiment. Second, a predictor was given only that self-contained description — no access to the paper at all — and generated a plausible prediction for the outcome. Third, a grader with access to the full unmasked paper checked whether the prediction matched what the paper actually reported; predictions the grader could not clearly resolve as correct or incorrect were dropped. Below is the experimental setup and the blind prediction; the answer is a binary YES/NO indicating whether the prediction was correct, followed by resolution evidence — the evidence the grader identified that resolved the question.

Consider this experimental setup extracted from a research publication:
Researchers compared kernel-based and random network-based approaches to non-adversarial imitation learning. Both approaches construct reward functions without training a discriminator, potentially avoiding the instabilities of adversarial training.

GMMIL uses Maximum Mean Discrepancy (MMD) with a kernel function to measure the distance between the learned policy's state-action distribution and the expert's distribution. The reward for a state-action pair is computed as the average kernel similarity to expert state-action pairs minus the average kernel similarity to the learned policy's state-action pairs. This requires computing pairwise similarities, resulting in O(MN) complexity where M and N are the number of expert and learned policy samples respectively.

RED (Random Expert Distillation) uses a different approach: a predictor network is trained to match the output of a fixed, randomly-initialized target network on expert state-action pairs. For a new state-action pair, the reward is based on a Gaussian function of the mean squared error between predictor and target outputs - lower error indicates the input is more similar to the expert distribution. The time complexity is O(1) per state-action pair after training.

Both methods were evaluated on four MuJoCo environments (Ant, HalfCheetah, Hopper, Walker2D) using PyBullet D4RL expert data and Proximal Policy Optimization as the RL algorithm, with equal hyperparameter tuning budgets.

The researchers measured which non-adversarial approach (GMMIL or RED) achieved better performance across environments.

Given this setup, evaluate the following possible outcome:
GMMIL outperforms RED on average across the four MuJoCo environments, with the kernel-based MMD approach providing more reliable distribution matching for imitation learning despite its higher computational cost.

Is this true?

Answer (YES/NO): YES